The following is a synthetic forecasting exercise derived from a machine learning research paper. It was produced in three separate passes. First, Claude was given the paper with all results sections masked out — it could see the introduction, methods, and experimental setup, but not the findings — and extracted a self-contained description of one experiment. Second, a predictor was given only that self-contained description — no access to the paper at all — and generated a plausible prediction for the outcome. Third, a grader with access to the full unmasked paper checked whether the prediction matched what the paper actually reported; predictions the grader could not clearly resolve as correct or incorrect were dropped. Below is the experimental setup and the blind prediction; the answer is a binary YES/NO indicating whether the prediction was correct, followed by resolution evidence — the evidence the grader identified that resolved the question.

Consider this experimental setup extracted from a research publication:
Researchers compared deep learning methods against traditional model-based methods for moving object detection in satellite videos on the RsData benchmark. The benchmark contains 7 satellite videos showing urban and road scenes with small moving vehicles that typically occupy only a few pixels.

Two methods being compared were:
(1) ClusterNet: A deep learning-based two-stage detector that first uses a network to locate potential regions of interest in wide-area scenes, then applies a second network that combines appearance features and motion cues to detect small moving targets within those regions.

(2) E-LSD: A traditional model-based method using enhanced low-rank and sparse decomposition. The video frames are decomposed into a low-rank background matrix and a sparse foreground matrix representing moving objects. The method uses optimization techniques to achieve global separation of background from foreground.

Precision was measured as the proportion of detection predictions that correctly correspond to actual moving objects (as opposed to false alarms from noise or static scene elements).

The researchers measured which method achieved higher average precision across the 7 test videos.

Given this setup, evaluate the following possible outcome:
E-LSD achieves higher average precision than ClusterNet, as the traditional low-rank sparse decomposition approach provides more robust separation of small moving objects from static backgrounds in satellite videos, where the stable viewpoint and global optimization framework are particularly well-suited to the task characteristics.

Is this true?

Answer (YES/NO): YES